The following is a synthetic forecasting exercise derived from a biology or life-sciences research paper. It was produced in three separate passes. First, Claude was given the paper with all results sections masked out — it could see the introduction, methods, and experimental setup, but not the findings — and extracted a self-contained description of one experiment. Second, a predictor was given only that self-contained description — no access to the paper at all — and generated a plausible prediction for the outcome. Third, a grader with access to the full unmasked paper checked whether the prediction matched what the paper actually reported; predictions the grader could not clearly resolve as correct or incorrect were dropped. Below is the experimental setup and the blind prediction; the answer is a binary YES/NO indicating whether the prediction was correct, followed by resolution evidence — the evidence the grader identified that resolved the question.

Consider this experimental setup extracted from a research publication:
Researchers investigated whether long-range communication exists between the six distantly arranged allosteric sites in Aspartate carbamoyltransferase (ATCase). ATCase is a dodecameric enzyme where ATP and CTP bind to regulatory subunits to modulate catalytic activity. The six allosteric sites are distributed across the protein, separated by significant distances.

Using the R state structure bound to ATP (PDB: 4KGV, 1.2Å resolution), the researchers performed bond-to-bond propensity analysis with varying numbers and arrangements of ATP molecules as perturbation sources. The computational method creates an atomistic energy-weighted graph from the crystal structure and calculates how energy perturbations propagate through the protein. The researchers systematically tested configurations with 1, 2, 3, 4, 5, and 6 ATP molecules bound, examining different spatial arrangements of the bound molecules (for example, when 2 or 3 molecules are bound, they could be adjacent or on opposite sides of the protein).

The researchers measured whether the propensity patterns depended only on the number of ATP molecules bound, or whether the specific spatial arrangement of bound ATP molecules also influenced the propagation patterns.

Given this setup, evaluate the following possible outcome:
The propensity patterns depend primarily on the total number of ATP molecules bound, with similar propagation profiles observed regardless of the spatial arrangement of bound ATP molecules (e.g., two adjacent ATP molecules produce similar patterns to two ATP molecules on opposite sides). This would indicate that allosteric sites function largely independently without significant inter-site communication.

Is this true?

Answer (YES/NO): NO